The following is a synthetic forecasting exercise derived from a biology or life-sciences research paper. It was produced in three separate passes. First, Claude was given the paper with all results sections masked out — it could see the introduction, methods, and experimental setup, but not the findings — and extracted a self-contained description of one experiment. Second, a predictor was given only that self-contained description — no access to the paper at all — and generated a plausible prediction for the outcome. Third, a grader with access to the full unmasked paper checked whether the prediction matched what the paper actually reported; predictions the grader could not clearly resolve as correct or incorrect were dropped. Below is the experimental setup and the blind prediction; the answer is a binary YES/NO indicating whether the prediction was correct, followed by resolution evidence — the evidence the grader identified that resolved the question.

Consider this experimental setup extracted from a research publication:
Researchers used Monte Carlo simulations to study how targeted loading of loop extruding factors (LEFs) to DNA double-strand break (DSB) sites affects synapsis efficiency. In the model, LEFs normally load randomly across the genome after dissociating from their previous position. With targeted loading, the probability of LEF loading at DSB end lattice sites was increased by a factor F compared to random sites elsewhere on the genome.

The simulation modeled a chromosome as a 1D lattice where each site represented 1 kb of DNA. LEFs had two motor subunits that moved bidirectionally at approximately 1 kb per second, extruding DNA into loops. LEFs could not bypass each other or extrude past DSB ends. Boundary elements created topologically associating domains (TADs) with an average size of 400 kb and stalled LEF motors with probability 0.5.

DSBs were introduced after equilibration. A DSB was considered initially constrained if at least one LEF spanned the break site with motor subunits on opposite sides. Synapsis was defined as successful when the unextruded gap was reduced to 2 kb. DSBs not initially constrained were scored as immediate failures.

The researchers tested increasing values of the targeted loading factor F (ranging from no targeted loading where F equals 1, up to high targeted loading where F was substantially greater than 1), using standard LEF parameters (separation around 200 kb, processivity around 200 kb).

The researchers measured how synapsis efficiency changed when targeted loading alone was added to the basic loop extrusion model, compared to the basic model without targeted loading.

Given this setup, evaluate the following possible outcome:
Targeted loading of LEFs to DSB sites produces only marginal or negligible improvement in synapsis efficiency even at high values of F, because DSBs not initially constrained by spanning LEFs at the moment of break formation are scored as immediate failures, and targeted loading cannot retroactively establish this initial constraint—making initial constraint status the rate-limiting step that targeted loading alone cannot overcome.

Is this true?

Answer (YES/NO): NO